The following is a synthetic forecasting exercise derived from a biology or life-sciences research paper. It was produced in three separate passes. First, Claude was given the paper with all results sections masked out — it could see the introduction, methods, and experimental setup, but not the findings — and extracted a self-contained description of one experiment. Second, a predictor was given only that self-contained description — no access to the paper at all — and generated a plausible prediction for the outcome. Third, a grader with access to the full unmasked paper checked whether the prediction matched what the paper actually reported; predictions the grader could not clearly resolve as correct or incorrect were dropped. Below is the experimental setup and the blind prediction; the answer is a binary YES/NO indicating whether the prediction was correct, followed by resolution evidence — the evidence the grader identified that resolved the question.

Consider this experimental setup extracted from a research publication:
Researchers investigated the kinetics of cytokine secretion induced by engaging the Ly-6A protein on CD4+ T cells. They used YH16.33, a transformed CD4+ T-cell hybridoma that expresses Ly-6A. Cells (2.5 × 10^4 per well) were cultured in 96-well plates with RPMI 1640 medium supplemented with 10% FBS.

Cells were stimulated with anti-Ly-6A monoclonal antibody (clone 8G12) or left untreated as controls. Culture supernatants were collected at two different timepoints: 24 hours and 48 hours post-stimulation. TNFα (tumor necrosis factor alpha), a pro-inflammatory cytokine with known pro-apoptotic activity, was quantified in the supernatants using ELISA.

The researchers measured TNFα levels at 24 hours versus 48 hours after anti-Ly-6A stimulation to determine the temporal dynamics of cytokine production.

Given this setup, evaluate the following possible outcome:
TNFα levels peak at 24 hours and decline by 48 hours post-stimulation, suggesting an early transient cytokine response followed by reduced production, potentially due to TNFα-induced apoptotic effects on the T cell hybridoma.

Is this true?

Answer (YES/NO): NO